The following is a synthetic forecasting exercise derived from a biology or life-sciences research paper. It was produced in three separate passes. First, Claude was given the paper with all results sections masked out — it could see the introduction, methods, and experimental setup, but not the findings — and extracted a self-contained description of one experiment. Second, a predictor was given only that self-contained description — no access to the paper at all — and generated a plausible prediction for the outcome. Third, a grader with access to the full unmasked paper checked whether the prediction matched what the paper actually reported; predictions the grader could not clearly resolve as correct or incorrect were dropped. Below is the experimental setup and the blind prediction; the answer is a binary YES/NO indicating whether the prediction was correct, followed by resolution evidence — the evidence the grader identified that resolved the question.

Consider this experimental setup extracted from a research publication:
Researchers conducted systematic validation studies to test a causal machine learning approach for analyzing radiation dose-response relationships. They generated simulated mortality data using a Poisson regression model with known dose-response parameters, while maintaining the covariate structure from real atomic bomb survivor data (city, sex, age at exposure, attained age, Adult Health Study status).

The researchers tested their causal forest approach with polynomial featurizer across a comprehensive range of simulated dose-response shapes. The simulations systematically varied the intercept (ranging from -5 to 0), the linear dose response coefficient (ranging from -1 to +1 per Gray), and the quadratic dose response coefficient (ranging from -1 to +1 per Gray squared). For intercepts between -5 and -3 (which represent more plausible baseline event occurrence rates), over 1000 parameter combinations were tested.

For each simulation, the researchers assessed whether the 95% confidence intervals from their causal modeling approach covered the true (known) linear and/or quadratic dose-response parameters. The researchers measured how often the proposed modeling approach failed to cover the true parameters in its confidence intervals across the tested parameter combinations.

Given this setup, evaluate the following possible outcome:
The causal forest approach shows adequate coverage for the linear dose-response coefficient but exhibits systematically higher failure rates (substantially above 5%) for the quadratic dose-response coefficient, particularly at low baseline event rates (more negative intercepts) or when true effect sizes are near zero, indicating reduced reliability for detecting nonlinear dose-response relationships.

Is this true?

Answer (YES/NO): NO